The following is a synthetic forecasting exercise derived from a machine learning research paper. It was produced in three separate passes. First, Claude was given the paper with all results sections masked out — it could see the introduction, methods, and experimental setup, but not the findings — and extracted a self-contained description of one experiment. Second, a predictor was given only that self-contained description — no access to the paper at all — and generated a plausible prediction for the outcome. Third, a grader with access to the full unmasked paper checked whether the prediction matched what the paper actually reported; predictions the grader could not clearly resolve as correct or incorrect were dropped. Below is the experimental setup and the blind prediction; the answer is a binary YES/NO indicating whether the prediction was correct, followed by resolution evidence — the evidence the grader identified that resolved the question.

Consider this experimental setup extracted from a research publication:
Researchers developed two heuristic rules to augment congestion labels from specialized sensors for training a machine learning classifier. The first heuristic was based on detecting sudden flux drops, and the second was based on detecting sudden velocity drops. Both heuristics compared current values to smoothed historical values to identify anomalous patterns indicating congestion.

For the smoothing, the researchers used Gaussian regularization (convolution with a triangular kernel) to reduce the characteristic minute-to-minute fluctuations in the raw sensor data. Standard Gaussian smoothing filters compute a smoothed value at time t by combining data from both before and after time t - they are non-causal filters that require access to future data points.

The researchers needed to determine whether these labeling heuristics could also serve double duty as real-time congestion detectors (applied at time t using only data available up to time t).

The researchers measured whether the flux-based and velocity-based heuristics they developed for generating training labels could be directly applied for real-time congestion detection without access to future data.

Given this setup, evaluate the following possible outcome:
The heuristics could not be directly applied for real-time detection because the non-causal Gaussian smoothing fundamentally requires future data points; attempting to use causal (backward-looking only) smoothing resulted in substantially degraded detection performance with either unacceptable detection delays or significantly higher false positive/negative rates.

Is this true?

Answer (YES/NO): YES